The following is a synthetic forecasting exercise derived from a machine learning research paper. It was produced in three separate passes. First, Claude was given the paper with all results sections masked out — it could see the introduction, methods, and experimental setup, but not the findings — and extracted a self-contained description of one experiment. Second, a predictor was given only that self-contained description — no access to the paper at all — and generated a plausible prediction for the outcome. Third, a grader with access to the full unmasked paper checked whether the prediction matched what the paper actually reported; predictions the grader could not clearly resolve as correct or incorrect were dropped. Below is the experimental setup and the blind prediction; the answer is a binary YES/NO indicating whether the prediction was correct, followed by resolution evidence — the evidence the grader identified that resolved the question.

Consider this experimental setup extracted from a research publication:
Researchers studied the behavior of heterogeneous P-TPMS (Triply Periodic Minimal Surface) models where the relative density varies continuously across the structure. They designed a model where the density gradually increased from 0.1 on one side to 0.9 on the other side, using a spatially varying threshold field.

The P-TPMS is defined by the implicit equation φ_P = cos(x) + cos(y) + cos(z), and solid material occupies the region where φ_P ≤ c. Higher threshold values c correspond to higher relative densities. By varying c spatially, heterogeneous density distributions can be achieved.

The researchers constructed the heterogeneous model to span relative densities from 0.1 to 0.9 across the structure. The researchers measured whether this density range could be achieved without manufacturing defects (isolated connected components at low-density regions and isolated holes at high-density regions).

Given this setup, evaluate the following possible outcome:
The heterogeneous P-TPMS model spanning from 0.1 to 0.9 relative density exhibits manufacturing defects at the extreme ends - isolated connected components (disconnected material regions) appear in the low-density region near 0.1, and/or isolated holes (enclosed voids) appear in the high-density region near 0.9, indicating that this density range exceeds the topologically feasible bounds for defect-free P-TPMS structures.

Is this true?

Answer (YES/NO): YES